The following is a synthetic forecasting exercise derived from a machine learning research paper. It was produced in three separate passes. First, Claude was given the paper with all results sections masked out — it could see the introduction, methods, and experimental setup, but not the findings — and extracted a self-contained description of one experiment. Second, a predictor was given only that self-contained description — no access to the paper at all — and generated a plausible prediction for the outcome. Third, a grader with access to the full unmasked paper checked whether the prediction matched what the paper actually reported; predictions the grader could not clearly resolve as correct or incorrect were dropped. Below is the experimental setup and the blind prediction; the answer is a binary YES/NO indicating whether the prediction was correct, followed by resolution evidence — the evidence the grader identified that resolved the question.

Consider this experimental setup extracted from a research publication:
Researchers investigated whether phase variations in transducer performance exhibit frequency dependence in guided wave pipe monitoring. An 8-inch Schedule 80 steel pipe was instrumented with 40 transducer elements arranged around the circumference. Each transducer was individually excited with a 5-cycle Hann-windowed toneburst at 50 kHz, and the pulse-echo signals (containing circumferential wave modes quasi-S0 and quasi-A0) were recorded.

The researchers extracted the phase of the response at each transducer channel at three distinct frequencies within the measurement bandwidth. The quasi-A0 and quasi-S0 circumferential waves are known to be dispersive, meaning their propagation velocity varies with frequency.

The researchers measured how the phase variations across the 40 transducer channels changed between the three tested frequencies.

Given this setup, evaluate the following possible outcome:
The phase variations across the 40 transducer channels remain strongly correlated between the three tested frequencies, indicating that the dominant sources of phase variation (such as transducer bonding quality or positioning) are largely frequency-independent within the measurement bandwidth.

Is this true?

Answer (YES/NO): NO